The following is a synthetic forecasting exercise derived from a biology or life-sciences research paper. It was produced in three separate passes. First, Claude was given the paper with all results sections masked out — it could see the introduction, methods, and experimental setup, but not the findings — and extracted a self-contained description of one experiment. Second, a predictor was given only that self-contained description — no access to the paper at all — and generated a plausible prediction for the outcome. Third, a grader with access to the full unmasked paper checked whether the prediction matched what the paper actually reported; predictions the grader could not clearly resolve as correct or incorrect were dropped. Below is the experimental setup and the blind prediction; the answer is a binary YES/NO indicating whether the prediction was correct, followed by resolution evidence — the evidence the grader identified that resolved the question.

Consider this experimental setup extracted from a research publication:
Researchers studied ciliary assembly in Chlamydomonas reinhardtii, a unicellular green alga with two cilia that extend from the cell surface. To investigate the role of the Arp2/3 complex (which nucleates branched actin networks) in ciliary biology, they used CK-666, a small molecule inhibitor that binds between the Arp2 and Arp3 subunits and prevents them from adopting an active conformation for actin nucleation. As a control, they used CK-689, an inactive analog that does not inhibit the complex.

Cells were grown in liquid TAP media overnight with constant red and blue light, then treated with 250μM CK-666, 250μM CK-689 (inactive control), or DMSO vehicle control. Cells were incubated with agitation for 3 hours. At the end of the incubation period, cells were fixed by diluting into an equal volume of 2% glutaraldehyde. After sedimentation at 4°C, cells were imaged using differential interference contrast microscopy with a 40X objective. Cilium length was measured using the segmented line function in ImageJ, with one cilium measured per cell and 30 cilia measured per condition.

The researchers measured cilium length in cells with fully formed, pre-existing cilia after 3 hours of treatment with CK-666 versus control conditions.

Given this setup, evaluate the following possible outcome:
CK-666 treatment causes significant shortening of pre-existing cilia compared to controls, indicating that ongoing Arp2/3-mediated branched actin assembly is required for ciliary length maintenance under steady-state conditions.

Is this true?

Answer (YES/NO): YES